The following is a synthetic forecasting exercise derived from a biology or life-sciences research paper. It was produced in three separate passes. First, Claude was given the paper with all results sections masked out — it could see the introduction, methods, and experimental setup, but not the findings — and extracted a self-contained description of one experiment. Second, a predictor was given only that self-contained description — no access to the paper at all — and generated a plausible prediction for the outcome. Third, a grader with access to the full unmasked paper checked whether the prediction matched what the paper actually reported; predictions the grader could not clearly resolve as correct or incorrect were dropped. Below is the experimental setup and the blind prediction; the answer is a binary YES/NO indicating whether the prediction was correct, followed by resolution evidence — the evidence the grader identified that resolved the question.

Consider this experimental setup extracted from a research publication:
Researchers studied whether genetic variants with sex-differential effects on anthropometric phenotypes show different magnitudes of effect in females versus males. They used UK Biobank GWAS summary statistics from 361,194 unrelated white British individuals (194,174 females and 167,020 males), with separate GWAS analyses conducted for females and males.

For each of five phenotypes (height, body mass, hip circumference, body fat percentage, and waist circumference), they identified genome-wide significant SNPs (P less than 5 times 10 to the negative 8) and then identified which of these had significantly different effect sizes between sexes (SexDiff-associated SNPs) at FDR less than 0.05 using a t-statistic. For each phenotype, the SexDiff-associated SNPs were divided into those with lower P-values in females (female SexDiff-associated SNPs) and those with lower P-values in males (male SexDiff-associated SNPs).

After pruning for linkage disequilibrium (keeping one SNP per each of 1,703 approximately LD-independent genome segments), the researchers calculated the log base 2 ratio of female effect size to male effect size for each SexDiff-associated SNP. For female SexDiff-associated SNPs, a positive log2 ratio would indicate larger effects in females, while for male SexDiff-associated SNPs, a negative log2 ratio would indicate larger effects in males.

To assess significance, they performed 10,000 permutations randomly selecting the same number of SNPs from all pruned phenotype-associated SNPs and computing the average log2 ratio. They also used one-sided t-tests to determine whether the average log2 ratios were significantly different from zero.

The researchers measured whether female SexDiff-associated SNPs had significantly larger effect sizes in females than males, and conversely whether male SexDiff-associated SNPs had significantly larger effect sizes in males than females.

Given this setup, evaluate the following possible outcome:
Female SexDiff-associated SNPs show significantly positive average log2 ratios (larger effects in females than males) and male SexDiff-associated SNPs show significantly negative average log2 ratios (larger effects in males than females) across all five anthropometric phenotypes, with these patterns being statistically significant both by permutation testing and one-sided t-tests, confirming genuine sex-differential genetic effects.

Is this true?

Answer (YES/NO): YES